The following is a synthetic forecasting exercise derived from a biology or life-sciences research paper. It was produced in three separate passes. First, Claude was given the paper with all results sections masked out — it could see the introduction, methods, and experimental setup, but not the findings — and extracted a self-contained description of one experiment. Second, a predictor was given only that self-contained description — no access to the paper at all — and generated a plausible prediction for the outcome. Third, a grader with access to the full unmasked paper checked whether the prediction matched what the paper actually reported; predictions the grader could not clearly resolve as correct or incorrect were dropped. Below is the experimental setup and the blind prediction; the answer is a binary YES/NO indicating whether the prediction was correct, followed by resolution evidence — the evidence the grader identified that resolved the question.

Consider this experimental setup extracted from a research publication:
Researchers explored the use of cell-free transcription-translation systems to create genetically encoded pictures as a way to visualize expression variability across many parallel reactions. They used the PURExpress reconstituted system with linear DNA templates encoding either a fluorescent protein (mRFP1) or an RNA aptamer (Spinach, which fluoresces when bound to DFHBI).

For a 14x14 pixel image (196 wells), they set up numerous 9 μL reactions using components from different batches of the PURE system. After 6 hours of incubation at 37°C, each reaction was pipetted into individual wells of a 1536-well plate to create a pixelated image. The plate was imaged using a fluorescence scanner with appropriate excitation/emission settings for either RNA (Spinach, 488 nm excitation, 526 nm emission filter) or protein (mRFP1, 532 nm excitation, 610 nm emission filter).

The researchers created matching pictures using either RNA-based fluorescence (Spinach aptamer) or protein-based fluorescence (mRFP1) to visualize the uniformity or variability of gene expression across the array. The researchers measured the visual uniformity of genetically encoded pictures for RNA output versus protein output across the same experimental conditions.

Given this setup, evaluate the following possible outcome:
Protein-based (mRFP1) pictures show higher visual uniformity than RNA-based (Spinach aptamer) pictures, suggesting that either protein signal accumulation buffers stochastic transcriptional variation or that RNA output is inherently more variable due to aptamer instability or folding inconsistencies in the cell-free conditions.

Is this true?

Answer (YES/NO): NO